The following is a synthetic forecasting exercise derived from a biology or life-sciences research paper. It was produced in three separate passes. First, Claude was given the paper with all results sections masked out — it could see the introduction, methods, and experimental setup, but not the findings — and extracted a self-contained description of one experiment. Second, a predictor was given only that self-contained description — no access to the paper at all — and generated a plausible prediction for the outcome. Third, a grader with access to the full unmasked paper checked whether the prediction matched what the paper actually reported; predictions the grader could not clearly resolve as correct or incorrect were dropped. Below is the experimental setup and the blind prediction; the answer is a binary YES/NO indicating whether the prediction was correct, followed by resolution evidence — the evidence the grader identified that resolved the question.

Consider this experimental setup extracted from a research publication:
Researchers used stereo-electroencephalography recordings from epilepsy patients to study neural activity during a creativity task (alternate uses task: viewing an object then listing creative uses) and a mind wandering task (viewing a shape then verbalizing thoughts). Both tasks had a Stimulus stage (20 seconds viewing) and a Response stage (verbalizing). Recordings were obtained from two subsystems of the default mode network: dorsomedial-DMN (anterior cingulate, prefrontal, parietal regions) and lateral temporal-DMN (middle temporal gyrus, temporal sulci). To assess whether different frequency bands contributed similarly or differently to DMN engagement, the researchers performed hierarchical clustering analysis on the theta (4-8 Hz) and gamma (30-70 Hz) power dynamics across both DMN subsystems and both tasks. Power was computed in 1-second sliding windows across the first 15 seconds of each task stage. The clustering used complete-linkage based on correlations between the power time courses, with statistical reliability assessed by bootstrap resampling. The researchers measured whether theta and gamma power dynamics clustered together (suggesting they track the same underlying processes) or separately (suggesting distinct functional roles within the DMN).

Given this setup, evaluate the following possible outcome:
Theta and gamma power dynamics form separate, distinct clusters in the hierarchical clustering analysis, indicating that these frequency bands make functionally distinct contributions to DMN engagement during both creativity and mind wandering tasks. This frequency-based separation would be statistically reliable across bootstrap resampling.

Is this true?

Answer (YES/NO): YES